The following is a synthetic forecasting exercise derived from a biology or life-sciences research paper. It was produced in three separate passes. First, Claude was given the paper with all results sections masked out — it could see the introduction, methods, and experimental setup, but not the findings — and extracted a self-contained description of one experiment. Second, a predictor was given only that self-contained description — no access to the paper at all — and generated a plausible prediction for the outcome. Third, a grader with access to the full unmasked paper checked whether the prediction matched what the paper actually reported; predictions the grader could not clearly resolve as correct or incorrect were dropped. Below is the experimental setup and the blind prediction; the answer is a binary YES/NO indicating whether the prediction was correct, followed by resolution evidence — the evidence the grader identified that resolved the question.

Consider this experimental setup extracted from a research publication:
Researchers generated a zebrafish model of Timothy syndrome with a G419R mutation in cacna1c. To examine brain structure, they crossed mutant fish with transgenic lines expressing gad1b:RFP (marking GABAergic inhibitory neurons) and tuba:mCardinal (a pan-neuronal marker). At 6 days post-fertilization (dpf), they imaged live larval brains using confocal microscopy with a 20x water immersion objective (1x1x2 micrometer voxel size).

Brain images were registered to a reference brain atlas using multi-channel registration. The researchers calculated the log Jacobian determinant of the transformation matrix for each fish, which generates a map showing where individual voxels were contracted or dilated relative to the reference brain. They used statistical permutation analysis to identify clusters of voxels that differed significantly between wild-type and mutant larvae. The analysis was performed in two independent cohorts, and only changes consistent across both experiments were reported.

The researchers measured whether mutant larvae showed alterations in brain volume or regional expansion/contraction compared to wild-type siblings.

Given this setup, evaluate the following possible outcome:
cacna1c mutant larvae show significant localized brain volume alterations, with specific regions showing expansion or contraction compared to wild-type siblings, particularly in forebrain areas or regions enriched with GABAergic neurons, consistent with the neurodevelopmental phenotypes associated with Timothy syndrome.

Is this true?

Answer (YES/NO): NO